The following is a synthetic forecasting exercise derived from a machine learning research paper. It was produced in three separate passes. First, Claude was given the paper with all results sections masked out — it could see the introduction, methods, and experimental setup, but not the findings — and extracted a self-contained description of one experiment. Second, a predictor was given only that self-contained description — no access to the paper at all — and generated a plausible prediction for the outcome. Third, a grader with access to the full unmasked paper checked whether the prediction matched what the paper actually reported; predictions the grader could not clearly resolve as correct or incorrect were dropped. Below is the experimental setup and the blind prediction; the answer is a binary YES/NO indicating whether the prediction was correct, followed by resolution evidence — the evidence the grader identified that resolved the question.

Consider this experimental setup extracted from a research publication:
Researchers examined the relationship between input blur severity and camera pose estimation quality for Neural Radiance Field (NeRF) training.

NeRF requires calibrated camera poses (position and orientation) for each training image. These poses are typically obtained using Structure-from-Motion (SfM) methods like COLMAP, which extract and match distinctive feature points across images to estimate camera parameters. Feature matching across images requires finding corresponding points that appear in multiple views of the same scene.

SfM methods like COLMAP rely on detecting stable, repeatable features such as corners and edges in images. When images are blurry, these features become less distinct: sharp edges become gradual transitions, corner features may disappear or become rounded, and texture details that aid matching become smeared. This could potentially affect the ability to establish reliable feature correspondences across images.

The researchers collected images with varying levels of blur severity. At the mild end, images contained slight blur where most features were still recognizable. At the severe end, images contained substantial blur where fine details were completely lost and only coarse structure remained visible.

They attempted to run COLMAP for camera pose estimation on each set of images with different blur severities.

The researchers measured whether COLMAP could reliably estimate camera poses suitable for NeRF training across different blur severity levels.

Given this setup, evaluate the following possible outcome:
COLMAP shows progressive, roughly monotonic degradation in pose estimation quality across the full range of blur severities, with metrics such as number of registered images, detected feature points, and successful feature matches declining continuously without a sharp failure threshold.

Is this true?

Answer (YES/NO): NO